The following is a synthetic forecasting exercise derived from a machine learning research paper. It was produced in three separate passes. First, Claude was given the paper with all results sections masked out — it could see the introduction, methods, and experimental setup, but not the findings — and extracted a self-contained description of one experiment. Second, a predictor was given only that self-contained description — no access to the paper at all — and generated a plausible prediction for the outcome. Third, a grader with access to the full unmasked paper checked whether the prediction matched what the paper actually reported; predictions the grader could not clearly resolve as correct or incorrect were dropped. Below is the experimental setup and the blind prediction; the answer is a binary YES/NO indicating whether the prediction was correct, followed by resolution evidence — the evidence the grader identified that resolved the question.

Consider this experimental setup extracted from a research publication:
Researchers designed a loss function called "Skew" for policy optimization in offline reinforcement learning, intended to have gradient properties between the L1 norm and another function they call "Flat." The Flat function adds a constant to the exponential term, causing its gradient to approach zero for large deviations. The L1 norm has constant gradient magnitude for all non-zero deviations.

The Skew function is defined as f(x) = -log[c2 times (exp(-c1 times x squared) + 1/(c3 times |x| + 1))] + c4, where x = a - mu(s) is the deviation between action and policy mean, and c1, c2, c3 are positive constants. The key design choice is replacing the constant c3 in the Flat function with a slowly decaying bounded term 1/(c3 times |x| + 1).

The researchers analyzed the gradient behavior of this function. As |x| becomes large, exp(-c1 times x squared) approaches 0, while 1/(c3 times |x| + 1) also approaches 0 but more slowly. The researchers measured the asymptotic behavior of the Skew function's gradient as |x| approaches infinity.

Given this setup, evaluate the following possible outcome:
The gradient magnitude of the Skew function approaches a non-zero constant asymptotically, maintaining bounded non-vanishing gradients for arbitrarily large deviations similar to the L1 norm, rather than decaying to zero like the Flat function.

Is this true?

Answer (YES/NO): NO